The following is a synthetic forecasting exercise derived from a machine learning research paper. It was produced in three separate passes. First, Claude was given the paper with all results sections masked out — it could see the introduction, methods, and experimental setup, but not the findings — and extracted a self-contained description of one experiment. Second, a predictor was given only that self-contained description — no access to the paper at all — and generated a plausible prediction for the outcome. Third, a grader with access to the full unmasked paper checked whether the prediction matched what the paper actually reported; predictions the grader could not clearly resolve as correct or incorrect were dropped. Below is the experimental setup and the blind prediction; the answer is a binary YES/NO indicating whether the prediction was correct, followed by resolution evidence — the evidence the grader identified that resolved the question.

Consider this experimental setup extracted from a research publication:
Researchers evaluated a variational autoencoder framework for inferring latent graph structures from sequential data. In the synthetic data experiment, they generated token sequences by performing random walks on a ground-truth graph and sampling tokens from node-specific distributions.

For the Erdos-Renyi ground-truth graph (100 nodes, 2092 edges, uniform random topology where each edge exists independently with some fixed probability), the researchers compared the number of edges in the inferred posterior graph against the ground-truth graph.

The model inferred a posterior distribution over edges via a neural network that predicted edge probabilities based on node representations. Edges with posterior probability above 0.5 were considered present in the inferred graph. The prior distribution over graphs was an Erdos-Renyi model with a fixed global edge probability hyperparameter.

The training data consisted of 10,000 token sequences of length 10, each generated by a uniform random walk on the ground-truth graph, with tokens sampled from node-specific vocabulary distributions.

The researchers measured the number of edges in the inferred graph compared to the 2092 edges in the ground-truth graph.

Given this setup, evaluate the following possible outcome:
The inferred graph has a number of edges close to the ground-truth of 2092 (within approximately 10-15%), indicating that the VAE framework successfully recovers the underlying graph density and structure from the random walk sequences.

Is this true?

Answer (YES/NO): NO